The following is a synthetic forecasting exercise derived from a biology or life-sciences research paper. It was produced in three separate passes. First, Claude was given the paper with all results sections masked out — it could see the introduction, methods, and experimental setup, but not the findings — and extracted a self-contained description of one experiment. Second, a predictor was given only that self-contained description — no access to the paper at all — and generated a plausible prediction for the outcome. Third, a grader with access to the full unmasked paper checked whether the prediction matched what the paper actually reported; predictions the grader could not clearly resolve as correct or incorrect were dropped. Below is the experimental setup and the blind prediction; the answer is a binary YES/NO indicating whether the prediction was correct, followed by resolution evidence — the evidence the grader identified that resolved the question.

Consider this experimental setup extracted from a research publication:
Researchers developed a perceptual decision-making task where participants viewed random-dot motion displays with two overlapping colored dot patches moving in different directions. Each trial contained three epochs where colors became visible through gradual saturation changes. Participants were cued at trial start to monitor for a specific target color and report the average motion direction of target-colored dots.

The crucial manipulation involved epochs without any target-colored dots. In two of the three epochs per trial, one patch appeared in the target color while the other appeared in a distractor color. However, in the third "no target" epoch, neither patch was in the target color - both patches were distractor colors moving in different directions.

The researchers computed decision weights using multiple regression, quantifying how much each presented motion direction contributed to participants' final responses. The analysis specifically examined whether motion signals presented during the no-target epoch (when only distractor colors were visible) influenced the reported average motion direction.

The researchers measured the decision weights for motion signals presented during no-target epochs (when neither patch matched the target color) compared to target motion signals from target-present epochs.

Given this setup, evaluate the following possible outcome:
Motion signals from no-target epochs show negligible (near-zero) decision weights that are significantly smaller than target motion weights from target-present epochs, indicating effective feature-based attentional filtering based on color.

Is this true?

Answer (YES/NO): NO